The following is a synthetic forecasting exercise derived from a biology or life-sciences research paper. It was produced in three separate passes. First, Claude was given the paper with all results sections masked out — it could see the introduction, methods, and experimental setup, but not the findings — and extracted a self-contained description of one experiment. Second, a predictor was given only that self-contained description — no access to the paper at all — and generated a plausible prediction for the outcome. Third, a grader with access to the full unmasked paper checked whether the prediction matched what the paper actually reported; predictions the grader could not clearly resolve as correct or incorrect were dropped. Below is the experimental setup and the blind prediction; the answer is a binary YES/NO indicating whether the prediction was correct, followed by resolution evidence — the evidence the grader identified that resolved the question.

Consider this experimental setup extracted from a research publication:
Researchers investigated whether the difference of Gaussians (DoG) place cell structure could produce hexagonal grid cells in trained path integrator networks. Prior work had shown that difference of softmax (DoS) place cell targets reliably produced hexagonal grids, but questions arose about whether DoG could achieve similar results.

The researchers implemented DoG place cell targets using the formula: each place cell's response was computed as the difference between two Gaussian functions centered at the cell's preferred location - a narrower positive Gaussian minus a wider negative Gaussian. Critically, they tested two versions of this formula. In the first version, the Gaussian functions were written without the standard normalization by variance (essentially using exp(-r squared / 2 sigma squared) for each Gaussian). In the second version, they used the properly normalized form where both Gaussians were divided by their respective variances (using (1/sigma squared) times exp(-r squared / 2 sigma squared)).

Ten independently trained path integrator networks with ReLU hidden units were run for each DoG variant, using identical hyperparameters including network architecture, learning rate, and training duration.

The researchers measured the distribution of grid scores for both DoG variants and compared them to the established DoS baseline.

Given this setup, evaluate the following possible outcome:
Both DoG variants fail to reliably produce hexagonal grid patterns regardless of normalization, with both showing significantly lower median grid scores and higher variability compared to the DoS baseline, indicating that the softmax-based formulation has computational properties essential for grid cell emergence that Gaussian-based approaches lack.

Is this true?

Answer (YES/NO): NO